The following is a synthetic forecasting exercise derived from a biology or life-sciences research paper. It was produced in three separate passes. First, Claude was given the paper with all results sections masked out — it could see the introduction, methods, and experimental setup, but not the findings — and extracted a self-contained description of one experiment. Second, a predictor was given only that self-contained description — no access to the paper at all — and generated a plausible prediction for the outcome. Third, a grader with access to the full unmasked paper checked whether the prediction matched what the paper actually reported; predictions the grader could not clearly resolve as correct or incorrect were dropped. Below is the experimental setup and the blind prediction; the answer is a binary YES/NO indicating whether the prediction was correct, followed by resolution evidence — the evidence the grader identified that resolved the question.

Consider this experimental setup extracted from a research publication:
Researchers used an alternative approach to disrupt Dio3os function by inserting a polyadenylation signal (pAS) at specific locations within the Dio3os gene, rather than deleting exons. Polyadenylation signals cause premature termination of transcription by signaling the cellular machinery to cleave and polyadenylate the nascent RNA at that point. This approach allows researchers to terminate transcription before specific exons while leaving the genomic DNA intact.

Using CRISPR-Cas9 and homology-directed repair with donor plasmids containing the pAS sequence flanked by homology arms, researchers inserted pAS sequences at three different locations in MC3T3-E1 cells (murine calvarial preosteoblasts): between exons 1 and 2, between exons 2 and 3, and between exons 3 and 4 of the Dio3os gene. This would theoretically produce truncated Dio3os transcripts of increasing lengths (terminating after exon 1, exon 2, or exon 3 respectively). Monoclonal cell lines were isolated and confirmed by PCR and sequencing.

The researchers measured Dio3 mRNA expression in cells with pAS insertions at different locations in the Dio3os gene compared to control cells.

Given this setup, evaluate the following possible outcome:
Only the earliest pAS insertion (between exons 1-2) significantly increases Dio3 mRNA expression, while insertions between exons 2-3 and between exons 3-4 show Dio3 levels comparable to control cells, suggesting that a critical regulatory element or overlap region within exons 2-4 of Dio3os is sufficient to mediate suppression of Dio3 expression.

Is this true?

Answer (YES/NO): NO